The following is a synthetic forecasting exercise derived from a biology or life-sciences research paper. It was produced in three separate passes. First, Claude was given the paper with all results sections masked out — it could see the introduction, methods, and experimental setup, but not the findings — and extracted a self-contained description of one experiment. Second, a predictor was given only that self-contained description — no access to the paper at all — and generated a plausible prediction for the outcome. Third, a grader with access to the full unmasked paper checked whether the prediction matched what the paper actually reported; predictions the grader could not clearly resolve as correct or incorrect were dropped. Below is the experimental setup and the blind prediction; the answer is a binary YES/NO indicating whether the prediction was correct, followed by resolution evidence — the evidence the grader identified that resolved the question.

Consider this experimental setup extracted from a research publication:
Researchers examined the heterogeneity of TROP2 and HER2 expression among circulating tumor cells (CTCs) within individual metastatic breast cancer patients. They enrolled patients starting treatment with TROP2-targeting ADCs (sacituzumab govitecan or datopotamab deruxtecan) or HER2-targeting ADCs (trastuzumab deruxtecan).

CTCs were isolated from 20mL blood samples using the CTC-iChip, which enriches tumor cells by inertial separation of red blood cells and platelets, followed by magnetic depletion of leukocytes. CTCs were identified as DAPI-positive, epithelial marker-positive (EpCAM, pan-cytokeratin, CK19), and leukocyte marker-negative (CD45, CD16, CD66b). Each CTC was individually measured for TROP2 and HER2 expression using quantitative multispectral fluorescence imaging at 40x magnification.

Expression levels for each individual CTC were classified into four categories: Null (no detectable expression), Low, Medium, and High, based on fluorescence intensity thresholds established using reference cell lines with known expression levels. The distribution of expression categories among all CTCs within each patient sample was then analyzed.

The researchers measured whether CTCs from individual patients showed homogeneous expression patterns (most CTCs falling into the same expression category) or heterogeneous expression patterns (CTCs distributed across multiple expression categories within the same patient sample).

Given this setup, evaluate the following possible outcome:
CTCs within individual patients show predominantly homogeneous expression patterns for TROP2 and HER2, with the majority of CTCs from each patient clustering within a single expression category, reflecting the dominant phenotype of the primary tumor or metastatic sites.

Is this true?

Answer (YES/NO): NO